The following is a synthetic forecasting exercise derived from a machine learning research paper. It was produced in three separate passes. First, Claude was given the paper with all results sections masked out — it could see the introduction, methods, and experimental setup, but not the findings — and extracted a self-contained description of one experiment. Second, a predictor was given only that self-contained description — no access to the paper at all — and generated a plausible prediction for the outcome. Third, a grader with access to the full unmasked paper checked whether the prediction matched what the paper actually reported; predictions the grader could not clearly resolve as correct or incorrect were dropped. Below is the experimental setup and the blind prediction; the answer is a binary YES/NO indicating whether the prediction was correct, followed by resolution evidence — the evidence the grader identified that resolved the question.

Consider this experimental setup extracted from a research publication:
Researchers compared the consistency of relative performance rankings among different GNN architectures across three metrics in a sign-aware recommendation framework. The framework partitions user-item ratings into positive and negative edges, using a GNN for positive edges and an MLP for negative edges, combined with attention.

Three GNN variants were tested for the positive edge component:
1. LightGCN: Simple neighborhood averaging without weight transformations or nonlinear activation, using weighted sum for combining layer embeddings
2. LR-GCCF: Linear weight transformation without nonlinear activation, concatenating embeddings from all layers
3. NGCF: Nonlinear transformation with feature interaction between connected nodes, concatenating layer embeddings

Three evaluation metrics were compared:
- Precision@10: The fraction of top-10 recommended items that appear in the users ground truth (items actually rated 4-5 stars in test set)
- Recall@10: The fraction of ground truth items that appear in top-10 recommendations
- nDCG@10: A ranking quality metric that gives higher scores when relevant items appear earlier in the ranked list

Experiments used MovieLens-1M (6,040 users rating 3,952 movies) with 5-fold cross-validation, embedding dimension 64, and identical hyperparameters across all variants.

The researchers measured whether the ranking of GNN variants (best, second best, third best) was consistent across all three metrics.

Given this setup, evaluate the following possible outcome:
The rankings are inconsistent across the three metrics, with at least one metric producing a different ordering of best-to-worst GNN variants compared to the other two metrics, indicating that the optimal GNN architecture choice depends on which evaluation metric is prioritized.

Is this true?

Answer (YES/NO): NO